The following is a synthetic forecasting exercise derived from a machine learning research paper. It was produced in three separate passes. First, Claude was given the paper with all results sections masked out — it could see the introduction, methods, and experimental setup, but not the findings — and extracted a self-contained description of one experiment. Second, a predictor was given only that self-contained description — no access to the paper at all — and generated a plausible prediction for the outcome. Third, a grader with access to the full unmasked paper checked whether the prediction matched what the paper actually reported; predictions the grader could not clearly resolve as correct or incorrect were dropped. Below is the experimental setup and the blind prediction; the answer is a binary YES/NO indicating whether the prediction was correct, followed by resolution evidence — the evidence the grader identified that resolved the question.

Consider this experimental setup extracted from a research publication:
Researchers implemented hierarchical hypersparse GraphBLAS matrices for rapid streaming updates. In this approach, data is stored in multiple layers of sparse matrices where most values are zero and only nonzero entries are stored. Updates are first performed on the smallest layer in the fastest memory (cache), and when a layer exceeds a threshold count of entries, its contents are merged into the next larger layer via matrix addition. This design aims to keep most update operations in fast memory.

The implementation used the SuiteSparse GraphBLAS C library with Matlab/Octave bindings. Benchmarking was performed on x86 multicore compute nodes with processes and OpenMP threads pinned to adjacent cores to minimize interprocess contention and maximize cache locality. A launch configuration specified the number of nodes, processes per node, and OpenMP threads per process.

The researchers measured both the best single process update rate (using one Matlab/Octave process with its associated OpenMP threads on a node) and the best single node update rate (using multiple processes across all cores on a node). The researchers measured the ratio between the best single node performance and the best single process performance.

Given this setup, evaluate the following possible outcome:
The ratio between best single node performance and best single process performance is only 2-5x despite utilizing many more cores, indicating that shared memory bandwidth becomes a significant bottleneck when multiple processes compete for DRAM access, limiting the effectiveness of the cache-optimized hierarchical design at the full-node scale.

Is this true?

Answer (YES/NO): NO